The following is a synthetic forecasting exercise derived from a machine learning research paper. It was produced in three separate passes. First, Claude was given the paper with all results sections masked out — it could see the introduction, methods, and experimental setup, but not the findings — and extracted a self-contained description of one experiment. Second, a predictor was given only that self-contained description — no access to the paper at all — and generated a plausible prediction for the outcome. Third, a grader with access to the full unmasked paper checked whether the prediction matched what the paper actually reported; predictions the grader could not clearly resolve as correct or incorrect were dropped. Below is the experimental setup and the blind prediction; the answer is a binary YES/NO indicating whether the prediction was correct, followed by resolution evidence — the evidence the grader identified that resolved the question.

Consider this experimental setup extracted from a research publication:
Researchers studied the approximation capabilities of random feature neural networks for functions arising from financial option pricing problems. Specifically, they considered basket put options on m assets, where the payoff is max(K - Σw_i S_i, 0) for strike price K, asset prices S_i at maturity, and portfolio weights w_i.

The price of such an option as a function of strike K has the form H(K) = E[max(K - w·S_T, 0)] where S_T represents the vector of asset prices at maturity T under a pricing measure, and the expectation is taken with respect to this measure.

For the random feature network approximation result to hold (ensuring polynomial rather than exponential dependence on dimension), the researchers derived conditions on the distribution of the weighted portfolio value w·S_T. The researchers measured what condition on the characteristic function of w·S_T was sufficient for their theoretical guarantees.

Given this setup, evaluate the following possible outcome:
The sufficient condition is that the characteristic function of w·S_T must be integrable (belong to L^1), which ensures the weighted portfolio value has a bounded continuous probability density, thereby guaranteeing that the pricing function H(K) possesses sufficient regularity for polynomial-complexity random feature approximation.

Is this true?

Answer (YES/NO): NO